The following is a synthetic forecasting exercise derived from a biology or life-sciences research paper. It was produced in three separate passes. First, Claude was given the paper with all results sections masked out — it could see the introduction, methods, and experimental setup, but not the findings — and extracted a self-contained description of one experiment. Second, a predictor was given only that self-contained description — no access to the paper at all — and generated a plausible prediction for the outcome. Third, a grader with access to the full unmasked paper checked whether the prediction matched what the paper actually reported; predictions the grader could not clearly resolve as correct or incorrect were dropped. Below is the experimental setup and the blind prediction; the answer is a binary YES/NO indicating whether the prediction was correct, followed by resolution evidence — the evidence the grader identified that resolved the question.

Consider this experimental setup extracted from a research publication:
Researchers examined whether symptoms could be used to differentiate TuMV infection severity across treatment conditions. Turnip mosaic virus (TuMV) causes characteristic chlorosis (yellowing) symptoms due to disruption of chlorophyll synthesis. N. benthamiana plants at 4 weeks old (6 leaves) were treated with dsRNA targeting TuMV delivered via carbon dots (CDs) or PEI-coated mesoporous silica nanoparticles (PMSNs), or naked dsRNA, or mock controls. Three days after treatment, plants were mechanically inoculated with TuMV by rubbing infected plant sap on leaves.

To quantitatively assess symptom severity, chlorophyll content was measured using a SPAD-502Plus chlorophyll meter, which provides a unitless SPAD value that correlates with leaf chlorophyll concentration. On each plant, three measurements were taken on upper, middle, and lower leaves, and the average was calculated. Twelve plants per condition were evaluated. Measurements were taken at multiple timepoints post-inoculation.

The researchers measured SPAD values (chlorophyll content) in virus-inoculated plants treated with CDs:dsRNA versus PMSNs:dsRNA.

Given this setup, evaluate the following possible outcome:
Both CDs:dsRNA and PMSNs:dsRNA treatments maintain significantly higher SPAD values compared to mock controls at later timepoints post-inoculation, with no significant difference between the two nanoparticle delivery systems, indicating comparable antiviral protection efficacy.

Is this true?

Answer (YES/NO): YES